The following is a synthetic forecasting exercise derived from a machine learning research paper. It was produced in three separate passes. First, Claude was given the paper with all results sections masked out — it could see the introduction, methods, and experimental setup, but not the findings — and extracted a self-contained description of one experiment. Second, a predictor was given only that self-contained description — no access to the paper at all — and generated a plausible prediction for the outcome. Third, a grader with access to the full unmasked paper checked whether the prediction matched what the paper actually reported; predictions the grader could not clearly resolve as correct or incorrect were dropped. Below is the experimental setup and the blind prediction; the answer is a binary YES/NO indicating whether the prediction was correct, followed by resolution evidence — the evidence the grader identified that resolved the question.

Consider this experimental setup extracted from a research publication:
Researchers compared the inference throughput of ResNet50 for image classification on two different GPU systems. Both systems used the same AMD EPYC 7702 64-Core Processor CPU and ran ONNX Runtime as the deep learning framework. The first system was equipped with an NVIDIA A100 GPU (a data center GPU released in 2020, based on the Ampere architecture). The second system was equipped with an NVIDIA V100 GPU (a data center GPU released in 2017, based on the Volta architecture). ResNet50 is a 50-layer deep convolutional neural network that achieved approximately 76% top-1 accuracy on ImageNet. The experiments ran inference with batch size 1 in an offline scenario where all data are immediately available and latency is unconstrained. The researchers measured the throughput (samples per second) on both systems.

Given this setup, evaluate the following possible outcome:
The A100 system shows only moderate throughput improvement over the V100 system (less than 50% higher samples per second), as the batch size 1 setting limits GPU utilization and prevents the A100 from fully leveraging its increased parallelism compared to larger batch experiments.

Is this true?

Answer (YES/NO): NO